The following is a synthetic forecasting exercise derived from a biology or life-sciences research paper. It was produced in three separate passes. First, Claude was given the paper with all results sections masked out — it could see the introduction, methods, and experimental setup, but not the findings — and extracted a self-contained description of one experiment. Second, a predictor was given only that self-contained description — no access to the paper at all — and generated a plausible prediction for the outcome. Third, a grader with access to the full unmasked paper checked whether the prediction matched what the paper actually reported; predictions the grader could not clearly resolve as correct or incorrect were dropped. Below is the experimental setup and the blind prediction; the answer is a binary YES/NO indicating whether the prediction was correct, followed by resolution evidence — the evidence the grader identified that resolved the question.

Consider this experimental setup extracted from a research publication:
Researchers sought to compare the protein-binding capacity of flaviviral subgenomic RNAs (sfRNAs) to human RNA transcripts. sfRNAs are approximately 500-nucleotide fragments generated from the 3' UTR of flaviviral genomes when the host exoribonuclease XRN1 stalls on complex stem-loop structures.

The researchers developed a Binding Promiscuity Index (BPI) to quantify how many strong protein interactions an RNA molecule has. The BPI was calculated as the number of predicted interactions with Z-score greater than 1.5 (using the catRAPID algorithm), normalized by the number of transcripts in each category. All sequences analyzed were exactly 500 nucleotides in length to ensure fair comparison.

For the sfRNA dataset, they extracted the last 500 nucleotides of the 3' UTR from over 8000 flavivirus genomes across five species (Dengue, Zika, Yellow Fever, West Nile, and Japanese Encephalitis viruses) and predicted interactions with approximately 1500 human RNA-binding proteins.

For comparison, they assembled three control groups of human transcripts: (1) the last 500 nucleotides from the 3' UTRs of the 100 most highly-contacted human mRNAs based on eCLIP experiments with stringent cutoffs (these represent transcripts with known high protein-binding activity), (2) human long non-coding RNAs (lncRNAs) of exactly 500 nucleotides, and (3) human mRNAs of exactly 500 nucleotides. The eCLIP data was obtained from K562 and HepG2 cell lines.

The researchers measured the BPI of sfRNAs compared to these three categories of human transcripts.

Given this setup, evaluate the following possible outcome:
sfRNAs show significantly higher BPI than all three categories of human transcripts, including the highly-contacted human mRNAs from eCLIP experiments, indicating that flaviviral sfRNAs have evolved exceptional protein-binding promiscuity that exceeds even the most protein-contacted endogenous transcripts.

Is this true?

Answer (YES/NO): NO